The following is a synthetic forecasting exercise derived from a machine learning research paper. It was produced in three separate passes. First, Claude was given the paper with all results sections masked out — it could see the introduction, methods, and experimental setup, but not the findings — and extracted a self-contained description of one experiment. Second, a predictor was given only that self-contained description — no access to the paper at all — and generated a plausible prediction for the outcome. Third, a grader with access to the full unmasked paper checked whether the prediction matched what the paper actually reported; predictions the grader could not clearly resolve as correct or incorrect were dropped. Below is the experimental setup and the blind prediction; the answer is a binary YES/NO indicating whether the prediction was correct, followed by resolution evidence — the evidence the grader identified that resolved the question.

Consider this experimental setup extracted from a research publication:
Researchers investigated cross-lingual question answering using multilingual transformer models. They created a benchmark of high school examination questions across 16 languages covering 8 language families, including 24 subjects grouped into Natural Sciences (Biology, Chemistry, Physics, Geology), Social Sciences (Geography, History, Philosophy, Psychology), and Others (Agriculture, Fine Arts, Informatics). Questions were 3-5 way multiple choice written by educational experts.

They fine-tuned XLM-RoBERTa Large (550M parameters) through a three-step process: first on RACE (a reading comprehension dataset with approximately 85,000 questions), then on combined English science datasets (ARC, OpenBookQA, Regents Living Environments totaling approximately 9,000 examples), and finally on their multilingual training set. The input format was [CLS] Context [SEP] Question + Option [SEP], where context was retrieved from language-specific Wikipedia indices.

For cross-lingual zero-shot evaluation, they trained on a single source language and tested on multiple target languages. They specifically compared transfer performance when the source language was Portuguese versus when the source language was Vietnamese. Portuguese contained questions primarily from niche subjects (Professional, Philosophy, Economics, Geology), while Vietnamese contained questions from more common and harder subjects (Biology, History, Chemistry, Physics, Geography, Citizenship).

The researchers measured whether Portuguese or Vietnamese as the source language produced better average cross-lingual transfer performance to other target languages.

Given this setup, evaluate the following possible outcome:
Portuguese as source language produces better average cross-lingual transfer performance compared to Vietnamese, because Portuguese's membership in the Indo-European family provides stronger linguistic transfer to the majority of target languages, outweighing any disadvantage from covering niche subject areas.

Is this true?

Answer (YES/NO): NO